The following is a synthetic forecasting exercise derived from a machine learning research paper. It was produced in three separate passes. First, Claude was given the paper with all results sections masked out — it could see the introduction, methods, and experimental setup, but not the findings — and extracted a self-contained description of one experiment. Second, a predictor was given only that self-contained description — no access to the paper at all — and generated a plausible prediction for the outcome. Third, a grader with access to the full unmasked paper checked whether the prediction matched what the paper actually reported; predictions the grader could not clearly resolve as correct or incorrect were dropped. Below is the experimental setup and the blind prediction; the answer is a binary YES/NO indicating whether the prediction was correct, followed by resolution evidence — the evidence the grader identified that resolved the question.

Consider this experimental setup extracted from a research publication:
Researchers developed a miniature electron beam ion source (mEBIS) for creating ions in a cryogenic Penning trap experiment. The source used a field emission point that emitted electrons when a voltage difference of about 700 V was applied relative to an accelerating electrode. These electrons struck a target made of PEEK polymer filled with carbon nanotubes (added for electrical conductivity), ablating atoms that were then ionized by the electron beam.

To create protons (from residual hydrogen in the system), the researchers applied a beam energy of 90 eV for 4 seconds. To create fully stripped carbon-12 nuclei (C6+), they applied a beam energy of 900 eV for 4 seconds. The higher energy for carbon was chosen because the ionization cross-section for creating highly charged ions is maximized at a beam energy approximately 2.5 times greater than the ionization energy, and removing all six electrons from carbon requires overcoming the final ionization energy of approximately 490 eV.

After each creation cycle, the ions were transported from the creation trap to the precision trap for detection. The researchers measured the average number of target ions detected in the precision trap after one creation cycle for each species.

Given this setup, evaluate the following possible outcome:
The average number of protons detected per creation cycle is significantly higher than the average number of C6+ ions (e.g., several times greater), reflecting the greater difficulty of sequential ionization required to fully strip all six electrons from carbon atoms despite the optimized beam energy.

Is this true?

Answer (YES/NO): YES